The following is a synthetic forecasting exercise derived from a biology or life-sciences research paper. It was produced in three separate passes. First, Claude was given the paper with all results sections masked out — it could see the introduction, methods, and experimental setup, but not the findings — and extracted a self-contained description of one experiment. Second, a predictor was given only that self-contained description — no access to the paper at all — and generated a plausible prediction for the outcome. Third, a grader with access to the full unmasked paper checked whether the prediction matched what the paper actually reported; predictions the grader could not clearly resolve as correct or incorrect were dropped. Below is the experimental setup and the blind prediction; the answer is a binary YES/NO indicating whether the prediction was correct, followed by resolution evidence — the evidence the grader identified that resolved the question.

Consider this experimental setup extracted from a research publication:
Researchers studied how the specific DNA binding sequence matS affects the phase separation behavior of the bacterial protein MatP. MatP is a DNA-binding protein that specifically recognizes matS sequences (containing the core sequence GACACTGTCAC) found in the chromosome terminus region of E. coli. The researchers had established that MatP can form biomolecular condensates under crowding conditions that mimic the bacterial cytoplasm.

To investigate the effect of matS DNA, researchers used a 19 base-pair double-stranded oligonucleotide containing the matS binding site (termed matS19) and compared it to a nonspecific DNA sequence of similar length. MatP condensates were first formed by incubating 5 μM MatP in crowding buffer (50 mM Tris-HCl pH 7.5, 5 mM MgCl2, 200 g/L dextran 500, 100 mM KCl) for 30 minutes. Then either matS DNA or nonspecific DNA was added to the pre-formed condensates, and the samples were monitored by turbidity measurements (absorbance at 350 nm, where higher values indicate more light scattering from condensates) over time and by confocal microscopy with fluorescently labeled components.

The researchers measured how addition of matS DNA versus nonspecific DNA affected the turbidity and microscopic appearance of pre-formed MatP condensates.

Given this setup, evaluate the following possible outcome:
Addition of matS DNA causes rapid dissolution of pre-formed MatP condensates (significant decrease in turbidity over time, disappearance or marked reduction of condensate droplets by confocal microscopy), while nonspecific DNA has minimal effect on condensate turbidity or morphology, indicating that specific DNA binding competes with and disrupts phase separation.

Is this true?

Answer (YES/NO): YES